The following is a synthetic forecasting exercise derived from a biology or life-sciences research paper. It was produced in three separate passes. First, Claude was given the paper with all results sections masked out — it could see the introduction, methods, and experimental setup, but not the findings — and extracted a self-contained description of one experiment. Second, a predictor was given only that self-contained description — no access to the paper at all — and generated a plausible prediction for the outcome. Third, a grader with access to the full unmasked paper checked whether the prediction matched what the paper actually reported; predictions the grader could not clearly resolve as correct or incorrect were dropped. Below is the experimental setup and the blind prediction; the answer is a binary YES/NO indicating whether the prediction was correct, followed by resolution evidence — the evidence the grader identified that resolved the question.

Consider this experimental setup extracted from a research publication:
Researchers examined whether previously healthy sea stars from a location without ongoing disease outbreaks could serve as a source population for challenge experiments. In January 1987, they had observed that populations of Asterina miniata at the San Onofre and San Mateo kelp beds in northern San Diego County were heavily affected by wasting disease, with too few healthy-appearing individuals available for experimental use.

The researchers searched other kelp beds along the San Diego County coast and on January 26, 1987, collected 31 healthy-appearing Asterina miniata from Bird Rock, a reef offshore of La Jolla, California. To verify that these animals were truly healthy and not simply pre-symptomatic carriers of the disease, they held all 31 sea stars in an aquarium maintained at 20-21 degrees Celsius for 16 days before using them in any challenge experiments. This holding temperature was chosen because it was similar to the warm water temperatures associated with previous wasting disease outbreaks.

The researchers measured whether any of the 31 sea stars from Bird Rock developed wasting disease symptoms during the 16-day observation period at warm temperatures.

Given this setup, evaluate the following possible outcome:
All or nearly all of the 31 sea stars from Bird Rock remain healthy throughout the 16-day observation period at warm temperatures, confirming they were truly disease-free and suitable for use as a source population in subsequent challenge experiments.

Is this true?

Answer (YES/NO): YES